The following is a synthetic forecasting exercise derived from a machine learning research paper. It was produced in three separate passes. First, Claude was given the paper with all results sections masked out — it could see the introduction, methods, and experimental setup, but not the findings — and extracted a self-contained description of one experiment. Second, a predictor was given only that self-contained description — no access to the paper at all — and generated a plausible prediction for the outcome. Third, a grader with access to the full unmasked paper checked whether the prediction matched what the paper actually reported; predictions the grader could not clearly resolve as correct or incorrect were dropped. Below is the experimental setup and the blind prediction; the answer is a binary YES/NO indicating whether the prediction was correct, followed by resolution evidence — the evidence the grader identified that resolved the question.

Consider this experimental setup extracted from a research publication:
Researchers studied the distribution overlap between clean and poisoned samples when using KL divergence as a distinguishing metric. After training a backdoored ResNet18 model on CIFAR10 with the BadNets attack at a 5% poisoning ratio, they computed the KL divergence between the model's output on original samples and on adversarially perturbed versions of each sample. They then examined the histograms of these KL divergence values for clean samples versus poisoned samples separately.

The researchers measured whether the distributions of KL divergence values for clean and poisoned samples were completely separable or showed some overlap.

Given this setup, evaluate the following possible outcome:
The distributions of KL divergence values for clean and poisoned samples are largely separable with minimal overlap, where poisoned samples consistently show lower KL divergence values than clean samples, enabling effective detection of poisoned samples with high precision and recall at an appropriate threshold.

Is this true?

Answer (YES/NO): NO